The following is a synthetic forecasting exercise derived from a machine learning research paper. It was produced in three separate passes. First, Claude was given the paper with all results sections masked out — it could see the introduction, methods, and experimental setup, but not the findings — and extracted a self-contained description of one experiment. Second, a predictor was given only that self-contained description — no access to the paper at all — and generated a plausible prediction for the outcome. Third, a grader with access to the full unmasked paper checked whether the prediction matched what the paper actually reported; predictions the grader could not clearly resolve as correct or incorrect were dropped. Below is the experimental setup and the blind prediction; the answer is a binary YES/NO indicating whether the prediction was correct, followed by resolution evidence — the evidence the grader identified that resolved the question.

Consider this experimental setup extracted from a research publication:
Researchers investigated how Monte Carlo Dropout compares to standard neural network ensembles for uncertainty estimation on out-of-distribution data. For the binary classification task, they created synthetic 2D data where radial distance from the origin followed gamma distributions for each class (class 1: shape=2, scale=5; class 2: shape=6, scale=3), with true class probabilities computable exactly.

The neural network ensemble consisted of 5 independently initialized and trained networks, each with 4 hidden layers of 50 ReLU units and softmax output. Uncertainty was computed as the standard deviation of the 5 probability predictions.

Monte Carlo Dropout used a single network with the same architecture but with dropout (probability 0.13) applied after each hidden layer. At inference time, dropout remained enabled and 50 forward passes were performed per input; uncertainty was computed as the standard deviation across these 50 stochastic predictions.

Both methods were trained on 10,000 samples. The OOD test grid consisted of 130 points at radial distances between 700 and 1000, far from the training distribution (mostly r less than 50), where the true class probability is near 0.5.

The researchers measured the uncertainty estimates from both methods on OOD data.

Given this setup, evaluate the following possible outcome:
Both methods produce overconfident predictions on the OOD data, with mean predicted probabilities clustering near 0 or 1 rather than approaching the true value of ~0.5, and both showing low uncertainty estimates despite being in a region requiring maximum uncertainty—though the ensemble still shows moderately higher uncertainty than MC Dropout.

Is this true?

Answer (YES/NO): NO